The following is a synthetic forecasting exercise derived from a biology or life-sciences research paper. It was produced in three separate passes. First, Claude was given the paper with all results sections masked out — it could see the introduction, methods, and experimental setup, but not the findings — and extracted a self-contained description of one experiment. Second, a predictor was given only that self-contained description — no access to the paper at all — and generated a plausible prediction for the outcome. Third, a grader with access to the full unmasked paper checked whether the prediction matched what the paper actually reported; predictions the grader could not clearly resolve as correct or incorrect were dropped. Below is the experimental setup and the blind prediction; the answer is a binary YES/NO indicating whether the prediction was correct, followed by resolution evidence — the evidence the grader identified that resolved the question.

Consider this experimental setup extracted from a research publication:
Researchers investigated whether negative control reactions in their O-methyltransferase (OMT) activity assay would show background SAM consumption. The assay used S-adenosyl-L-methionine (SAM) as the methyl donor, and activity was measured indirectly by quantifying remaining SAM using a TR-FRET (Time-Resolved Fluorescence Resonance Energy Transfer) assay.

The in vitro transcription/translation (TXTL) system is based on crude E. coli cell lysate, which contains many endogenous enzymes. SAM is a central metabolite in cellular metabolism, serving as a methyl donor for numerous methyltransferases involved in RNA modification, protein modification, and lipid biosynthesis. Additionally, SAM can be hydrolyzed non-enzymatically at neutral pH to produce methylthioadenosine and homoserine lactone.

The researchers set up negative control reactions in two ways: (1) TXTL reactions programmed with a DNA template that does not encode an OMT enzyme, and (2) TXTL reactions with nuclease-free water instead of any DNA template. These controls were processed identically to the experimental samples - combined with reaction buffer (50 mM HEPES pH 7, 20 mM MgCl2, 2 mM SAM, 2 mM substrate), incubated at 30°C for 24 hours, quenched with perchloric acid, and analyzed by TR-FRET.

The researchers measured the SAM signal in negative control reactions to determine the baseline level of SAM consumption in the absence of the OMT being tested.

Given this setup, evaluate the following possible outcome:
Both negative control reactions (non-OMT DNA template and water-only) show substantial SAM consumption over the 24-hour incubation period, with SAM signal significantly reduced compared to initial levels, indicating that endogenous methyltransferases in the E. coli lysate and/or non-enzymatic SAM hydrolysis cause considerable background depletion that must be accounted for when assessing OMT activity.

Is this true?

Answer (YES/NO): NO